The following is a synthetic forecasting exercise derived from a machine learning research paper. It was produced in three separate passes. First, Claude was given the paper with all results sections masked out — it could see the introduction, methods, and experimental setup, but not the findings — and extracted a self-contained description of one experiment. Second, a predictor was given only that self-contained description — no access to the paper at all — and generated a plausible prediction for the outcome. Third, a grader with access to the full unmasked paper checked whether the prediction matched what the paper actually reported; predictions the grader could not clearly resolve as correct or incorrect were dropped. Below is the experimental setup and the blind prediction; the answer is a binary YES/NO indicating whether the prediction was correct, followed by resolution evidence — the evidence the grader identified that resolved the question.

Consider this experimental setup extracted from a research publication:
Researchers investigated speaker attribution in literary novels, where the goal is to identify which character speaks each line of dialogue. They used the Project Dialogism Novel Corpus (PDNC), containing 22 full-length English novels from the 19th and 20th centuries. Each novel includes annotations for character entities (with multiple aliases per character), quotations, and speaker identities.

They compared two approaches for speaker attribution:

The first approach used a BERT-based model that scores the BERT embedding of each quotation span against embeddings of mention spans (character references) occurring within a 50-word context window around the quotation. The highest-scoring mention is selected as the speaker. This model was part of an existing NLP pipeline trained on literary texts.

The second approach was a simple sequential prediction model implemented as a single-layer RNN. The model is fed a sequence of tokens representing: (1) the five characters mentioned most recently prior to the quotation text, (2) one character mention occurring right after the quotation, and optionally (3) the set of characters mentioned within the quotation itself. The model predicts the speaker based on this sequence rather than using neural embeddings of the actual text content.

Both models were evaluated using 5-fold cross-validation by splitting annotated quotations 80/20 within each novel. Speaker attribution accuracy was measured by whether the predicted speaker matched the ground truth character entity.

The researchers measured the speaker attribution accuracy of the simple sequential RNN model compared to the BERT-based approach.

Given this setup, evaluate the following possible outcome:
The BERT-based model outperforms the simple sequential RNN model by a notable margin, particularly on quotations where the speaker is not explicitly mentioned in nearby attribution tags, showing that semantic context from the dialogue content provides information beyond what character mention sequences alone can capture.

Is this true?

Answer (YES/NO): NO